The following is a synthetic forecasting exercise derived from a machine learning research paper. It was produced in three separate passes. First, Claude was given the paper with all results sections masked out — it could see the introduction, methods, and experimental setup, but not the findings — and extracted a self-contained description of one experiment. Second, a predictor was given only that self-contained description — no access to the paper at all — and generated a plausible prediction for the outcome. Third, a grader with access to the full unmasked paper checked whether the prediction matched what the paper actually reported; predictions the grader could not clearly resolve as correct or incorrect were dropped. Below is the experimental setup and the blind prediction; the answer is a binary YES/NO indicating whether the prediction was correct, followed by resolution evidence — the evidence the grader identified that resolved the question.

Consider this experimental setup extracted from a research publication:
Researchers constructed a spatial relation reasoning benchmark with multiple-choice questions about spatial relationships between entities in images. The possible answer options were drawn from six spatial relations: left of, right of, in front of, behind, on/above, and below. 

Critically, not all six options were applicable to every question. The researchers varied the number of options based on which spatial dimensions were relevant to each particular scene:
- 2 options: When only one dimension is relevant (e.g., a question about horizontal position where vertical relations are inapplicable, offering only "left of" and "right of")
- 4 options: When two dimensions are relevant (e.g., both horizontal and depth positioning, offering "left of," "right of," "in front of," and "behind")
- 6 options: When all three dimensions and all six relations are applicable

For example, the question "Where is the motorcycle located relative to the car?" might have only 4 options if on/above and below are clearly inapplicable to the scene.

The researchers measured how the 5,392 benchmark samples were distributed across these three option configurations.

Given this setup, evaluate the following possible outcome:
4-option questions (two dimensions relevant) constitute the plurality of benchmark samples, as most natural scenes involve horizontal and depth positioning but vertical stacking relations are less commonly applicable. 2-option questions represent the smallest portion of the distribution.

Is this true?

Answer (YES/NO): YES